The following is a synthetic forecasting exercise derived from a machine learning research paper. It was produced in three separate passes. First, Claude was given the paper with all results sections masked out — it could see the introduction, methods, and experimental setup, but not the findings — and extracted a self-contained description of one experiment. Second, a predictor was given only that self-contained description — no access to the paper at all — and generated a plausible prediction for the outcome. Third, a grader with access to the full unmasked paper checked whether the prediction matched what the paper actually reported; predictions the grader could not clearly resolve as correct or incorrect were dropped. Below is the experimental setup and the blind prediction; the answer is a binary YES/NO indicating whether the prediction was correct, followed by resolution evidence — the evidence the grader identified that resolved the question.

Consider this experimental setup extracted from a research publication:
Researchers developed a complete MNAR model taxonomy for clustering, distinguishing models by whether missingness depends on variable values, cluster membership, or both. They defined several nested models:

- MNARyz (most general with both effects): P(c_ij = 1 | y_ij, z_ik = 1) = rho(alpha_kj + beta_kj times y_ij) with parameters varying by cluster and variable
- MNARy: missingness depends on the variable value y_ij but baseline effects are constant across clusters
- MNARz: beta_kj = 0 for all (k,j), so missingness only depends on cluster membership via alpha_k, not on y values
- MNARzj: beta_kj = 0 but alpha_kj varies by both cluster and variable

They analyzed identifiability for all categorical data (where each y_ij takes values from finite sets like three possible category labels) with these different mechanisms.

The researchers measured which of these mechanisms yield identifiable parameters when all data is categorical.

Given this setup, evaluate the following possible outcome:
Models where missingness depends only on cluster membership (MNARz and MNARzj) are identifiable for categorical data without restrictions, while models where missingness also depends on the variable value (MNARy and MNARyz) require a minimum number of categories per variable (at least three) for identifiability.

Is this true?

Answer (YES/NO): NO